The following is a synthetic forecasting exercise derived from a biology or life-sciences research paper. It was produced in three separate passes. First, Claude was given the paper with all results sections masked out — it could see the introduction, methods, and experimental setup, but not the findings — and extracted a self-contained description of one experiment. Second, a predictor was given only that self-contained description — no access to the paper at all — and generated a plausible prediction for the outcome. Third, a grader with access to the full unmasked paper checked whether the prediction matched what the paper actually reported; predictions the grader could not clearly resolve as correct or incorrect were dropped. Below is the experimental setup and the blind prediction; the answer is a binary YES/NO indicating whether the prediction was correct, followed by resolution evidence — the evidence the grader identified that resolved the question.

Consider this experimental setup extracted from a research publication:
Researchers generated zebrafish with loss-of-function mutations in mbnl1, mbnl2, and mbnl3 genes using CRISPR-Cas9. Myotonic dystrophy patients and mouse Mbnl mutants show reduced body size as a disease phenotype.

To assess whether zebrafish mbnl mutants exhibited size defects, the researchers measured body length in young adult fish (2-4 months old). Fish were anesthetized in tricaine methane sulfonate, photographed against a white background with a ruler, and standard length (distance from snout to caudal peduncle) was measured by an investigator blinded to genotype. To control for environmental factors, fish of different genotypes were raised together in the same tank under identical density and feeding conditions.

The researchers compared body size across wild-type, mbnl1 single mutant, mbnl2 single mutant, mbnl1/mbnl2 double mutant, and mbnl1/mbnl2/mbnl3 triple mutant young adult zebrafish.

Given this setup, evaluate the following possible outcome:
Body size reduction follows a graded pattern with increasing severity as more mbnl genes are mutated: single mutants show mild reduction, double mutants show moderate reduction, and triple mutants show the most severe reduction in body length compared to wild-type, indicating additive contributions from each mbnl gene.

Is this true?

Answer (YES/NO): NO